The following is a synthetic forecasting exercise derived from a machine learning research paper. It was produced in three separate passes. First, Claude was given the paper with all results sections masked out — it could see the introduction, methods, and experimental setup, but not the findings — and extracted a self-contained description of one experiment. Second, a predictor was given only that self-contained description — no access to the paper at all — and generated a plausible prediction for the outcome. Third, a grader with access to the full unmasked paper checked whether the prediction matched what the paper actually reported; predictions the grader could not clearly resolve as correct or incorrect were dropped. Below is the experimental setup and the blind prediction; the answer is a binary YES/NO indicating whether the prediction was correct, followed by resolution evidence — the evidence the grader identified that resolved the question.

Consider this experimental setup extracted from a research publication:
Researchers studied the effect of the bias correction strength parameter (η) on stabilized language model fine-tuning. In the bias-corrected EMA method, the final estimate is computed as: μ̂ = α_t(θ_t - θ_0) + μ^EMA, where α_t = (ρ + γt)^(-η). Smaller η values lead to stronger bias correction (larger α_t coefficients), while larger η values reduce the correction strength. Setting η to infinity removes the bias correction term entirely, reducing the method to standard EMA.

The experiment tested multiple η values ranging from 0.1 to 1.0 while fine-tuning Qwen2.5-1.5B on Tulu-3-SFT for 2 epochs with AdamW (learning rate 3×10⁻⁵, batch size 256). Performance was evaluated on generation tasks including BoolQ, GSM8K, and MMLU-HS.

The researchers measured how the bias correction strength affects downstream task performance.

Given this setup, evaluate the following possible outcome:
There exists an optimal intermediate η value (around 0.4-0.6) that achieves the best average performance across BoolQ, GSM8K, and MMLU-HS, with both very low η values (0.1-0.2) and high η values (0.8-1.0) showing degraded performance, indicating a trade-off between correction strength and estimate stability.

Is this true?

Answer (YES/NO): NO